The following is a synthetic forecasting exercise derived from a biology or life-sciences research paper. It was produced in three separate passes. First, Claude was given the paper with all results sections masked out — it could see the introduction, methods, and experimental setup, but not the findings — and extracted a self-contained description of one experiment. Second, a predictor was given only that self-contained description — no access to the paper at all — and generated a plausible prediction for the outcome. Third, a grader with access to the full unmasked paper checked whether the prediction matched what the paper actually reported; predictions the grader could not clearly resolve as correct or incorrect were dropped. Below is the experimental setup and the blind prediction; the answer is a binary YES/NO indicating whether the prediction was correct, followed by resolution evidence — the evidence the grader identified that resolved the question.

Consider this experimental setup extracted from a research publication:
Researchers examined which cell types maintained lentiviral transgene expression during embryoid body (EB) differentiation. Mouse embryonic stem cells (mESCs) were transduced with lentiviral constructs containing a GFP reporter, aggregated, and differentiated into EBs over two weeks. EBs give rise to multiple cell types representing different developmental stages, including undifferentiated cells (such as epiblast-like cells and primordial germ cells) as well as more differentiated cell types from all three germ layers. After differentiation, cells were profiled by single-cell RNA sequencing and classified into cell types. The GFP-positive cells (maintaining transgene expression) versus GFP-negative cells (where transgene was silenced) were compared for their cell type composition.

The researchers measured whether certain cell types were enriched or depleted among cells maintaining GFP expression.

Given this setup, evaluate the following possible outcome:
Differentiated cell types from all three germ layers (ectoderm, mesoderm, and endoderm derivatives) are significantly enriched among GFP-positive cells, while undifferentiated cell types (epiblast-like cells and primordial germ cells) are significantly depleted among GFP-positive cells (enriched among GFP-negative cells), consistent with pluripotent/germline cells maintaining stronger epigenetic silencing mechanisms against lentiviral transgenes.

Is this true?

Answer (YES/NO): NO